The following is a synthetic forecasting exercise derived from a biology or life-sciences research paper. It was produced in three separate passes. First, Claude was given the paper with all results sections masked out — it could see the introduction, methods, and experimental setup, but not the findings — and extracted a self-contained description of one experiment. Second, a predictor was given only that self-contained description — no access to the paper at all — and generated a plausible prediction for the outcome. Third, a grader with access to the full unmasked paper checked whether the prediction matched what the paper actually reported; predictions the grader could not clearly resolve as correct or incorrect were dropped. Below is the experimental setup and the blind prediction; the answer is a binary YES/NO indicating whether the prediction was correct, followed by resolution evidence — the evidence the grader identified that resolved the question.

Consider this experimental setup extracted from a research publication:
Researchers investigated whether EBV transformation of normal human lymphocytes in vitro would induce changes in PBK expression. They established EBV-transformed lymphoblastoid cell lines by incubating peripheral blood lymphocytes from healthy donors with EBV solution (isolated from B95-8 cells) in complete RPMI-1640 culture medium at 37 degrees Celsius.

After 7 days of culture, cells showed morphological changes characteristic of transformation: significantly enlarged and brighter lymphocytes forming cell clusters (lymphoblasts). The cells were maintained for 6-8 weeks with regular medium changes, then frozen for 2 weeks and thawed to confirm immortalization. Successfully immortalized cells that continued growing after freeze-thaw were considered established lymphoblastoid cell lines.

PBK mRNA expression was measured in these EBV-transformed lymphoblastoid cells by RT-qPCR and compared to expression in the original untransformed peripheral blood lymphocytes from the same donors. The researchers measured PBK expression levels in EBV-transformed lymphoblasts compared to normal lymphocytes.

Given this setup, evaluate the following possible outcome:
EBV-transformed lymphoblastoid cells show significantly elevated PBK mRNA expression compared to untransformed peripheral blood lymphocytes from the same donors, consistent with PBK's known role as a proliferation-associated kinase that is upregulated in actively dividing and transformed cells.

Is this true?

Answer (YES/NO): YES